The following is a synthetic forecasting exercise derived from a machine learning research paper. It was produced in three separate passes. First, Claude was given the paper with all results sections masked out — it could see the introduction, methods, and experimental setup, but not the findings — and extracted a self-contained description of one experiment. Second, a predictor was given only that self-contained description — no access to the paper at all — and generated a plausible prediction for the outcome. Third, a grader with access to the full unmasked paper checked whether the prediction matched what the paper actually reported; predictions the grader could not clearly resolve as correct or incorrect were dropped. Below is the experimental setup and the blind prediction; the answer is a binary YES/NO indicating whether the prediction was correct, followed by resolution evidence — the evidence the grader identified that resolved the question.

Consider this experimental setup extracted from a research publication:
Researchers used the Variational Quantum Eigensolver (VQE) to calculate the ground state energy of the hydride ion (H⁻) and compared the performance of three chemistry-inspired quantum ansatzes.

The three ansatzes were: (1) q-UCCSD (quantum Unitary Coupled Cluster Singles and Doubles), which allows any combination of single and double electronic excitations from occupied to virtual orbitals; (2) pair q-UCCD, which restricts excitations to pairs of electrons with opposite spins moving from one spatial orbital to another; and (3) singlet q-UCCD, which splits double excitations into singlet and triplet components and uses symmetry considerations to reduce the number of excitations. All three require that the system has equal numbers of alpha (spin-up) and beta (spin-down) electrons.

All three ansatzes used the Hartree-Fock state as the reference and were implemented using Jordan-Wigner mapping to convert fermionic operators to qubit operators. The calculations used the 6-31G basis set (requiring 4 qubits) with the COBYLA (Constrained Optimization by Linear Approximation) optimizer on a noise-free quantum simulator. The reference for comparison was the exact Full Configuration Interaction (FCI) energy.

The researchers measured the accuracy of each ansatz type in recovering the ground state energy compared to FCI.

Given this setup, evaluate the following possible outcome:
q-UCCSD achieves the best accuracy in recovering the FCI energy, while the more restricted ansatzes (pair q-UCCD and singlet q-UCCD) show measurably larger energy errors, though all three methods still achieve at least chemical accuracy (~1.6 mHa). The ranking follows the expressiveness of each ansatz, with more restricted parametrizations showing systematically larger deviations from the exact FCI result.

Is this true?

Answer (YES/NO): YES